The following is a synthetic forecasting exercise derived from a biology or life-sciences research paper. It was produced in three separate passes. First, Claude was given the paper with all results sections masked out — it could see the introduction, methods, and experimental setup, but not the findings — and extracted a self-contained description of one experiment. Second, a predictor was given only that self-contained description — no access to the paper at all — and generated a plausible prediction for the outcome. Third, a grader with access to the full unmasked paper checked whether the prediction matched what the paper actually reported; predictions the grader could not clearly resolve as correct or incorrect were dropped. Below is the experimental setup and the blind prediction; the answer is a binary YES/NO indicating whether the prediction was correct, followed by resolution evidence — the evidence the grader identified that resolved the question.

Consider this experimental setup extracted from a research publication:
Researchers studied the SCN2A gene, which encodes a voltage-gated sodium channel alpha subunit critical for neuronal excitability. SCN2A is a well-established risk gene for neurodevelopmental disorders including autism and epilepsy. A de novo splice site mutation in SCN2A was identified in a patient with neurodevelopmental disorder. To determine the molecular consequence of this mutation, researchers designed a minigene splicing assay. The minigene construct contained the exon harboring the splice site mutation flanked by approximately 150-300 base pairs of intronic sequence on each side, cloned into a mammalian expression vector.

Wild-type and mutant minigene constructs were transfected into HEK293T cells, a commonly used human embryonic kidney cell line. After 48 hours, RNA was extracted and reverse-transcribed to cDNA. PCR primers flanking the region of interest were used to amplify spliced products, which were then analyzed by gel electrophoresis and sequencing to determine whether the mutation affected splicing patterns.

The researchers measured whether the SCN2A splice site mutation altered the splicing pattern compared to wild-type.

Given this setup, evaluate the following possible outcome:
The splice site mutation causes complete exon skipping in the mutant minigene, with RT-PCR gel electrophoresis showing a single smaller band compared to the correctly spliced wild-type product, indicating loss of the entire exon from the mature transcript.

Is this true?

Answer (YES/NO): YES